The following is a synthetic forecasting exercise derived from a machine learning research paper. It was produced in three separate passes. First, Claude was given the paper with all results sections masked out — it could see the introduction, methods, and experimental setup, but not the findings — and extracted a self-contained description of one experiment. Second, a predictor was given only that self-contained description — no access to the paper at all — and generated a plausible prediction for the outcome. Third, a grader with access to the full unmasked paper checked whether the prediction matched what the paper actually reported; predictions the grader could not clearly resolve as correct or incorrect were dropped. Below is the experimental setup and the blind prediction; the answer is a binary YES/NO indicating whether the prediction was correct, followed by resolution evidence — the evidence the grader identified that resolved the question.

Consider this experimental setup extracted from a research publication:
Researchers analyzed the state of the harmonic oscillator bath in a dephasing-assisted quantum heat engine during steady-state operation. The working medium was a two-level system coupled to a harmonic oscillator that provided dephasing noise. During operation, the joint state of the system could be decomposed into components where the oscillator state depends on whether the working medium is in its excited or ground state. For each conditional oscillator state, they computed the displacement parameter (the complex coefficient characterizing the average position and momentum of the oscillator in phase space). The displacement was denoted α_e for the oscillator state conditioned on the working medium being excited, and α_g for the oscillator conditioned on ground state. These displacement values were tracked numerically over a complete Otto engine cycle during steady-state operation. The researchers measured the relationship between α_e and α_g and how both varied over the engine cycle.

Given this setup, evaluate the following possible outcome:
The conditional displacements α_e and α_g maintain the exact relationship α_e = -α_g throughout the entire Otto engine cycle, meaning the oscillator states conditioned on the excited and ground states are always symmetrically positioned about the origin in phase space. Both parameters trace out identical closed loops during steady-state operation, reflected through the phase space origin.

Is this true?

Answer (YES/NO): NO